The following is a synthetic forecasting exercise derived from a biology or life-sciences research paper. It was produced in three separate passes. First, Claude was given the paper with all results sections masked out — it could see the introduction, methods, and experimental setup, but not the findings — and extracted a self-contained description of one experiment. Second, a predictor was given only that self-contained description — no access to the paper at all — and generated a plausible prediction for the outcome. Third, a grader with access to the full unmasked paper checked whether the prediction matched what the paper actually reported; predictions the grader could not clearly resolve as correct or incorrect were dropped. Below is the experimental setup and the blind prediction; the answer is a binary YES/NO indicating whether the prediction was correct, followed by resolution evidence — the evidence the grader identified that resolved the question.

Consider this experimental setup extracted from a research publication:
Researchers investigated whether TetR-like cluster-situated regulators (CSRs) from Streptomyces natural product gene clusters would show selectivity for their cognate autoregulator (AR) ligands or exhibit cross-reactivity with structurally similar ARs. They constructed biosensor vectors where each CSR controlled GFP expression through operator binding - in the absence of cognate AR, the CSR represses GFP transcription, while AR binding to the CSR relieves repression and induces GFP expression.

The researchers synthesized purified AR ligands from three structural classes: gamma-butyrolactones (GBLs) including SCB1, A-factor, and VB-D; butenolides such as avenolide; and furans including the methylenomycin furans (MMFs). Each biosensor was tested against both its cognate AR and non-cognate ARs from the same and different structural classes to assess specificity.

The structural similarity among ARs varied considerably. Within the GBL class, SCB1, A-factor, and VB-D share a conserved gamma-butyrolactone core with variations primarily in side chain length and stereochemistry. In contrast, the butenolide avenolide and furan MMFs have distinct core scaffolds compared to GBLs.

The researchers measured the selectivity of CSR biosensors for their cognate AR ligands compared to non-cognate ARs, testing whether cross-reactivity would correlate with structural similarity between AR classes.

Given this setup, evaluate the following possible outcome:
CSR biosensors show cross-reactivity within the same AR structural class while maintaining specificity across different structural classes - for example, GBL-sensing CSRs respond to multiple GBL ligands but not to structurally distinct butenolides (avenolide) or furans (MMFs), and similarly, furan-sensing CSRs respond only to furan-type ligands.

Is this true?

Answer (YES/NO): NO